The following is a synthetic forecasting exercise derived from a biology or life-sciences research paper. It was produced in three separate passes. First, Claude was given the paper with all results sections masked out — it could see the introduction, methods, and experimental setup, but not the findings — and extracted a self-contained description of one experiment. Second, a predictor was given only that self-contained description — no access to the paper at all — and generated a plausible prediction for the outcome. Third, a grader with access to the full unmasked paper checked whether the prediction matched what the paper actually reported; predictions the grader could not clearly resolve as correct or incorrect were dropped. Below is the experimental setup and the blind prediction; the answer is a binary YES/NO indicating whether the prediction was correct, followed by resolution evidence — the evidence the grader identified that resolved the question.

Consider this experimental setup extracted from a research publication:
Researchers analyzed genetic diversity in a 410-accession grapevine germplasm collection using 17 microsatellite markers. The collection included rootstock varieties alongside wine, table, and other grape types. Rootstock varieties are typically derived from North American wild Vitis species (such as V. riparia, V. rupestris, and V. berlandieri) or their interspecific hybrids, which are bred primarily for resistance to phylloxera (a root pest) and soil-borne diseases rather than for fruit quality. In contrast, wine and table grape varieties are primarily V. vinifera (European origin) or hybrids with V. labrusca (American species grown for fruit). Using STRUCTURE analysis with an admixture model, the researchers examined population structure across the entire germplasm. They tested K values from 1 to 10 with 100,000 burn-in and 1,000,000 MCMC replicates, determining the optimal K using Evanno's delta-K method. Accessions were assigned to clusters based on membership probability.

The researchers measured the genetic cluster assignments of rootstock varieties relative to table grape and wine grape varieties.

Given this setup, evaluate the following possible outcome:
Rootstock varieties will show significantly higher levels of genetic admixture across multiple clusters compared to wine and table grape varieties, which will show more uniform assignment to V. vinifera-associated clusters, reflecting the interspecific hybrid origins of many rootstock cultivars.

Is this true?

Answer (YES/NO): NO